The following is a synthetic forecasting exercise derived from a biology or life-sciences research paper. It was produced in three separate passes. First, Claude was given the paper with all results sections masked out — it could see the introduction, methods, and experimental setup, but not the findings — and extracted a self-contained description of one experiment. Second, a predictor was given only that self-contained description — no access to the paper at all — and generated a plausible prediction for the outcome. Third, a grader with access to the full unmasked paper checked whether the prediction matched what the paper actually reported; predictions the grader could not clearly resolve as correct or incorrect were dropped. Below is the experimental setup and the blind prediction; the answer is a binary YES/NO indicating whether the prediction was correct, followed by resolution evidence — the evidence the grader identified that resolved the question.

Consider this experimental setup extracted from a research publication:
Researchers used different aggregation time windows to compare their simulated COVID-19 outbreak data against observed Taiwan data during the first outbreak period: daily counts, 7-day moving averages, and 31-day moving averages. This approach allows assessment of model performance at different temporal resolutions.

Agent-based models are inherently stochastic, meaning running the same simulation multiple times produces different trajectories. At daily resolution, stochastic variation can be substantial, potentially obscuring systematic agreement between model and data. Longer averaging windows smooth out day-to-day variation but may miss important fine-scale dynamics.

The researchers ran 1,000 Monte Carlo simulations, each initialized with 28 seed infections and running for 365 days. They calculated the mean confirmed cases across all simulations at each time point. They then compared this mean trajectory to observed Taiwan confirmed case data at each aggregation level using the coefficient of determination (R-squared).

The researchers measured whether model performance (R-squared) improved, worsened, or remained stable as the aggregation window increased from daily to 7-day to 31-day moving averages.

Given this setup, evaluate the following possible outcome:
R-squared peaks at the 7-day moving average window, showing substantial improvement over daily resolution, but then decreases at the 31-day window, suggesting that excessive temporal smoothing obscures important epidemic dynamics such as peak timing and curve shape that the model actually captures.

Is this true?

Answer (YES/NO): NO